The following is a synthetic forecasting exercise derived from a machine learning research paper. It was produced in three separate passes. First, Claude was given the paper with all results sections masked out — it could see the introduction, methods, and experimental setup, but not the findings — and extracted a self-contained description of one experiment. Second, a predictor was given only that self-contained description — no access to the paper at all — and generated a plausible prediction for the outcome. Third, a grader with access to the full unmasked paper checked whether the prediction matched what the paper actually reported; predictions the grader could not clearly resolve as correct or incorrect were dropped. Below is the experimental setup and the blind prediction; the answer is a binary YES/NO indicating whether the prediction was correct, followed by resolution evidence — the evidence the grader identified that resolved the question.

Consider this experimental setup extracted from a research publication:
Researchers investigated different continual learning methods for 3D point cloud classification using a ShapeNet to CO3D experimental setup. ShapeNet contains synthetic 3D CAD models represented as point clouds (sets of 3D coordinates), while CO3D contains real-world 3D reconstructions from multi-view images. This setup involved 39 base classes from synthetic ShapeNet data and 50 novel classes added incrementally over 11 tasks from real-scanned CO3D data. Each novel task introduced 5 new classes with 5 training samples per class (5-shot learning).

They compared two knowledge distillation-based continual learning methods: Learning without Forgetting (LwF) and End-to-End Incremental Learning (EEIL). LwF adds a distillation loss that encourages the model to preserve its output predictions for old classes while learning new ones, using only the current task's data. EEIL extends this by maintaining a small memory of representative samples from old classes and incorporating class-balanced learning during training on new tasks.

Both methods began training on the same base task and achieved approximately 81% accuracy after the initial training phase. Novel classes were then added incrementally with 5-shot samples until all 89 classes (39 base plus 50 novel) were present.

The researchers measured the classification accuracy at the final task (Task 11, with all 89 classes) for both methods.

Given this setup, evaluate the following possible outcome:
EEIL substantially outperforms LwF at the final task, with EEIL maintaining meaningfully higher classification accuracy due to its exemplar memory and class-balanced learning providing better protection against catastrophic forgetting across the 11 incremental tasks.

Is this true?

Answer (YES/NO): YES